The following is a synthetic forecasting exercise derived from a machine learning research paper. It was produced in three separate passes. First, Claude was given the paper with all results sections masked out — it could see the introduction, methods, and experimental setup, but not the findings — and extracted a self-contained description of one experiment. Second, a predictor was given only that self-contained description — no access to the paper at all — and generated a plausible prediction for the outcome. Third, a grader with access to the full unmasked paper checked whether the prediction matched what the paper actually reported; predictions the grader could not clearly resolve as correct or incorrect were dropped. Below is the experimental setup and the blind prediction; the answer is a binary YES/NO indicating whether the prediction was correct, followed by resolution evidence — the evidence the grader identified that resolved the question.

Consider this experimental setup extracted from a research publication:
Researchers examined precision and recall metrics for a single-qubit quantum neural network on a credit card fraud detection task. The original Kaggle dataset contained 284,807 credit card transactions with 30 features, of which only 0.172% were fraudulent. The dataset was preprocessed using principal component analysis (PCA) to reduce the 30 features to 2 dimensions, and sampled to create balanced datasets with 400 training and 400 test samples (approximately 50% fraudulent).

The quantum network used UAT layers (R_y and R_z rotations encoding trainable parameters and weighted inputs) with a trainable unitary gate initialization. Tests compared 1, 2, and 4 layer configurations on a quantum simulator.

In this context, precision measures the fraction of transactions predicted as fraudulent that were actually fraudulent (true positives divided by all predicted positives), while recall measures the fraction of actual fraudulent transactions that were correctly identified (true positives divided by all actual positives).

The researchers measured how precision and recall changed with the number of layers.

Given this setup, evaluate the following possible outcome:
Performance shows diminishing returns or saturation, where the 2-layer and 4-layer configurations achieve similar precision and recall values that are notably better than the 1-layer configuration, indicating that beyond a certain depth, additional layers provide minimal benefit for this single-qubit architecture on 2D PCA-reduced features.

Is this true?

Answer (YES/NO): YES